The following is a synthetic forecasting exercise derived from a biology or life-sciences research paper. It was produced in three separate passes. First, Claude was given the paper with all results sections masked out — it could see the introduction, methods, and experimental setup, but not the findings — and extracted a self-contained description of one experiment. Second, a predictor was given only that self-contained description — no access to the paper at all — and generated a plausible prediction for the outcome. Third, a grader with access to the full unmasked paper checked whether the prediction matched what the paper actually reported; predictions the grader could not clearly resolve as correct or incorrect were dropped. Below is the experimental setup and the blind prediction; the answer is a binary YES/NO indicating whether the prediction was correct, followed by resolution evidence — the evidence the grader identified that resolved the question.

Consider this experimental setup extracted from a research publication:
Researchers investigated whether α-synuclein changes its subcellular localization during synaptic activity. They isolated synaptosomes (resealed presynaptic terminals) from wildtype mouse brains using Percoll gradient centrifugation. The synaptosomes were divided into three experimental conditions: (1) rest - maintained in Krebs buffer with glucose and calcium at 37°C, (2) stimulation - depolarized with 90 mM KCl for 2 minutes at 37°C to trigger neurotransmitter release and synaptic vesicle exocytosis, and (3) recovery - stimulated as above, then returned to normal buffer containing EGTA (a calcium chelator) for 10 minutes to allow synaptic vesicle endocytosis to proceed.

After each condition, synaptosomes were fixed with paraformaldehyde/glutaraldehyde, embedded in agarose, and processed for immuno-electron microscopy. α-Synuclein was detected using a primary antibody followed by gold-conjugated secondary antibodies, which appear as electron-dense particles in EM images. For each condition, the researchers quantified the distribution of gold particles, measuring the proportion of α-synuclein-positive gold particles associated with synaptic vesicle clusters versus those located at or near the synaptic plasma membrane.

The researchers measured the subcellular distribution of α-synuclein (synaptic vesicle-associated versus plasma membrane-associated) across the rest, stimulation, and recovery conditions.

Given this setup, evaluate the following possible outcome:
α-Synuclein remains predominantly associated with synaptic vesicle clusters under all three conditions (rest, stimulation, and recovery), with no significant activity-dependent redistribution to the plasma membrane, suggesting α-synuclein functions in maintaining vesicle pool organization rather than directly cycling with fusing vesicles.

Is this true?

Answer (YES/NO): NO